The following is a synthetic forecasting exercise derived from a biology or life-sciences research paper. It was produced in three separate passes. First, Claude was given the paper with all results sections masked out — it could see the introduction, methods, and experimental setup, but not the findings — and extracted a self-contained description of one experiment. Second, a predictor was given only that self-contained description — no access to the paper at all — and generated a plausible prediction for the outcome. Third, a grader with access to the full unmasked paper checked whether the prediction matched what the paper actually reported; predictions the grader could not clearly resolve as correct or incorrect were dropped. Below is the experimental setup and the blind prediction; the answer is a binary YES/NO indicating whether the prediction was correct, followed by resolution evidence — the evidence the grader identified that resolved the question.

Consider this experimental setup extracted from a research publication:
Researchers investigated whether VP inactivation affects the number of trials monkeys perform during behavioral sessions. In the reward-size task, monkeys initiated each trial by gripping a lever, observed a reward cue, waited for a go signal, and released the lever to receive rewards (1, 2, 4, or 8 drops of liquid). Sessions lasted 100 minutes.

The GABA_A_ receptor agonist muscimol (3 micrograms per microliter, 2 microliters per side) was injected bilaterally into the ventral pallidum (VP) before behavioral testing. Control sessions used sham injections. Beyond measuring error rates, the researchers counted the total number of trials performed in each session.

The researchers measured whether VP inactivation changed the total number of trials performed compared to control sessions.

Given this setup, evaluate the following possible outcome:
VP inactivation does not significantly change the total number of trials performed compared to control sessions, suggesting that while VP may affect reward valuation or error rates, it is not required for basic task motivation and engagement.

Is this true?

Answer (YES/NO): NO